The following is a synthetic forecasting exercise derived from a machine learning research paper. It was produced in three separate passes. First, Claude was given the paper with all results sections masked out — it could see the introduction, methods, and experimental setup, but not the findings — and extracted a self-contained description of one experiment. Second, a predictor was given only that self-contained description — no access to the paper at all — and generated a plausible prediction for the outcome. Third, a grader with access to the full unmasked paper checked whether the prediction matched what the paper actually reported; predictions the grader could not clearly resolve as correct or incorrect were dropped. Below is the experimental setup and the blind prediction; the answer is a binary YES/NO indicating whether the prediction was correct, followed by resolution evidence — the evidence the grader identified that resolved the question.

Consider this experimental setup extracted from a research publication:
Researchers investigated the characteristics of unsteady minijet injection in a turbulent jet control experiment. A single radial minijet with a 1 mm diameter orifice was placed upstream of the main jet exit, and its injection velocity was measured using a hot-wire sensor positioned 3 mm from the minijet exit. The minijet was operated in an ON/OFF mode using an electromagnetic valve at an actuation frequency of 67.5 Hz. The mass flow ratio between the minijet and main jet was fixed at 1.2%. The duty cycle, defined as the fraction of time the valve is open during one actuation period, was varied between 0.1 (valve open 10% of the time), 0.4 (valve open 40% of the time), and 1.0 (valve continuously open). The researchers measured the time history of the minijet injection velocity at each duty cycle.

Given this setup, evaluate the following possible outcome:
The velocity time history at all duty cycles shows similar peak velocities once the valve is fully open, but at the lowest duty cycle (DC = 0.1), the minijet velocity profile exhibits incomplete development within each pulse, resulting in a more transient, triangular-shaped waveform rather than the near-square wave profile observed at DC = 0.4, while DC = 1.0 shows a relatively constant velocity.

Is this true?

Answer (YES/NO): NO